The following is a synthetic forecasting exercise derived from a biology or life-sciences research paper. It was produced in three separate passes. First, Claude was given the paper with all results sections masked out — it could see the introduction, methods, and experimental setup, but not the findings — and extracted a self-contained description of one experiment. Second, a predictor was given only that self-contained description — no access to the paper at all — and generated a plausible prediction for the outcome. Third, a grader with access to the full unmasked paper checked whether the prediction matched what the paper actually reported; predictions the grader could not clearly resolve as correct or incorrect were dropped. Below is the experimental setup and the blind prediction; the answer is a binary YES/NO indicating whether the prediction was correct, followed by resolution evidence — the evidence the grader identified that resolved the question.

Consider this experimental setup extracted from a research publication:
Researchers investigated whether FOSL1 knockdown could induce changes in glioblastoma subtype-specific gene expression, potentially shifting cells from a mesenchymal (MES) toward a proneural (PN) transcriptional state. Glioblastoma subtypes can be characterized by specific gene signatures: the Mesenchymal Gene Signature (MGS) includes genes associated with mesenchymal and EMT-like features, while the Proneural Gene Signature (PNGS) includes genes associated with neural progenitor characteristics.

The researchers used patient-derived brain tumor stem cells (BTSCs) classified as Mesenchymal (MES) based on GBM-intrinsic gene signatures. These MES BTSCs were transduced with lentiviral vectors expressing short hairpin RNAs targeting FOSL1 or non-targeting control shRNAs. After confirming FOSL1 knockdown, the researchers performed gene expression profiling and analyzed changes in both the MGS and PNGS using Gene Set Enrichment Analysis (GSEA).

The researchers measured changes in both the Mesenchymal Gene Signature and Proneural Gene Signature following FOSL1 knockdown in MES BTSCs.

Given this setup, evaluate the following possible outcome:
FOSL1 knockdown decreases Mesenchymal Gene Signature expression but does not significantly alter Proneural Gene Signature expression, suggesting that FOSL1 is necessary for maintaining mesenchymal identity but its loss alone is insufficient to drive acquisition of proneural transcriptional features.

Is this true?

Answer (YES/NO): YES